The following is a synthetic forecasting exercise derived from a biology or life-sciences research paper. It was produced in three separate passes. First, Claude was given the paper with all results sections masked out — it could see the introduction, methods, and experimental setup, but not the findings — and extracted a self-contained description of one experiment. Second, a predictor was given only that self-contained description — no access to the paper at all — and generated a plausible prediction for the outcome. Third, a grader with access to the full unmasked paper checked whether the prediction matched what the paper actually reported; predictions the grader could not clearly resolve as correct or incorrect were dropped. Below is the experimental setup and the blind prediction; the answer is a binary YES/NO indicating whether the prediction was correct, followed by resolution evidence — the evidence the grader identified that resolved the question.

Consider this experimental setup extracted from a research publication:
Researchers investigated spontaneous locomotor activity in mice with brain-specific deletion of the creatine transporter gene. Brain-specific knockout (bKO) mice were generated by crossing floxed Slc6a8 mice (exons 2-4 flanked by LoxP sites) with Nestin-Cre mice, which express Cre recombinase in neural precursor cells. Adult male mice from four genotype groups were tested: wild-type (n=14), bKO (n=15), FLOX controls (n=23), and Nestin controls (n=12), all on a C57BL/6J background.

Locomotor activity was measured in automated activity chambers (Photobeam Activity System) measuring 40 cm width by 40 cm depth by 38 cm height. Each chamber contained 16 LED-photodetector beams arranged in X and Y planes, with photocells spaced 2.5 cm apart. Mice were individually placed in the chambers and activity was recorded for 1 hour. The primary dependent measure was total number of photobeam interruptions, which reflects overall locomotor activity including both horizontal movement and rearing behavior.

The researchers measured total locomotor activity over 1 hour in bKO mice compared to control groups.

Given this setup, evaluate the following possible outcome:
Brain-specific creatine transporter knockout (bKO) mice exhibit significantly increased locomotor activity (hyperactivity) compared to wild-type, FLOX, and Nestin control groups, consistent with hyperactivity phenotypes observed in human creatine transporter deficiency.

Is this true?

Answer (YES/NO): YES